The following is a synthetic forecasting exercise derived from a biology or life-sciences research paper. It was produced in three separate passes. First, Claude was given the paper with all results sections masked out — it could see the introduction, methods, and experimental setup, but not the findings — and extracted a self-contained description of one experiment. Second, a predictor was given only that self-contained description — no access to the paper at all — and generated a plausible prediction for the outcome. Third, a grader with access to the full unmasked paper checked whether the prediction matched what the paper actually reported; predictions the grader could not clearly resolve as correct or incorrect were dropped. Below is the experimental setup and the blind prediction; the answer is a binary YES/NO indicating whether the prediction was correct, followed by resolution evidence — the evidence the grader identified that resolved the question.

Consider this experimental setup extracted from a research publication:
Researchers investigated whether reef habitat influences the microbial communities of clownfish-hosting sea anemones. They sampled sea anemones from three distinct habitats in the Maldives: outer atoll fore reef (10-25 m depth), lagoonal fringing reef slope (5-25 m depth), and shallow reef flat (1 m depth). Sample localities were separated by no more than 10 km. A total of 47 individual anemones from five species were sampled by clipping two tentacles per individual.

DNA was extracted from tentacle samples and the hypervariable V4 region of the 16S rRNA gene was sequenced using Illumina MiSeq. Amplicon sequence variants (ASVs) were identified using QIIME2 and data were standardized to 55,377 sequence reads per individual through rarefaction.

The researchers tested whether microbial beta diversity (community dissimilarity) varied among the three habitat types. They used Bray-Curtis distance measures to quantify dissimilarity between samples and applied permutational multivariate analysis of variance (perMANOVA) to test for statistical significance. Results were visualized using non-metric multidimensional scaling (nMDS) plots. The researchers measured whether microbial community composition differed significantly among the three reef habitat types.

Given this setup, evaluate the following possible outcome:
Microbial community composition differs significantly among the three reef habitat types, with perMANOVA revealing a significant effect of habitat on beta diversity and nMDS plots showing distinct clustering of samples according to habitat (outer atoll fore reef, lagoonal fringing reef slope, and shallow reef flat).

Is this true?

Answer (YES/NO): NO